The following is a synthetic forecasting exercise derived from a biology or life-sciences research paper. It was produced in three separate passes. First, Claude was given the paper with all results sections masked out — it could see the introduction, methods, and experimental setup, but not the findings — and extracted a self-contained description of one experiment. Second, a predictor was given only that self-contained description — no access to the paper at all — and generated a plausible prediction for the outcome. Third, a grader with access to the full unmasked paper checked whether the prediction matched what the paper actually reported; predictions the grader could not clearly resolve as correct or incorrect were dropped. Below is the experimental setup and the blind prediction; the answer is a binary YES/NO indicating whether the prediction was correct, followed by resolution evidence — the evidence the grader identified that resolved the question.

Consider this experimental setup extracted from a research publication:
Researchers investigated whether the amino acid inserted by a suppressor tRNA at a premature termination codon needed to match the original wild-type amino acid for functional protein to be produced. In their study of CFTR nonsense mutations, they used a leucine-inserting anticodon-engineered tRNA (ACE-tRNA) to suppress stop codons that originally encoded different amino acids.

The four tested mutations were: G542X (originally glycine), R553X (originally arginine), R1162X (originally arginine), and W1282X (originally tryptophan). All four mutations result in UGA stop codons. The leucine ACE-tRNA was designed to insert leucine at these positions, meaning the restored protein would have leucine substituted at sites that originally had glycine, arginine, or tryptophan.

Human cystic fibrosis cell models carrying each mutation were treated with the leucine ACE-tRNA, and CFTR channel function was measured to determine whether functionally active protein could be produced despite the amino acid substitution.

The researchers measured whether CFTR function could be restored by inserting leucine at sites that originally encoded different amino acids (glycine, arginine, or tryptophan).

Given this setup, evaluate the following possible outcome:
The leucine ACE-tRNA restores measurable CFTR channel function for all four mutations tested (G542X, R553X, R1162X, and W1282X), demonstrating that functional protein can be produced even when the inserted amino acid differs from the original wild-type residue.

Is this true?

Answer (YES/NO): YES